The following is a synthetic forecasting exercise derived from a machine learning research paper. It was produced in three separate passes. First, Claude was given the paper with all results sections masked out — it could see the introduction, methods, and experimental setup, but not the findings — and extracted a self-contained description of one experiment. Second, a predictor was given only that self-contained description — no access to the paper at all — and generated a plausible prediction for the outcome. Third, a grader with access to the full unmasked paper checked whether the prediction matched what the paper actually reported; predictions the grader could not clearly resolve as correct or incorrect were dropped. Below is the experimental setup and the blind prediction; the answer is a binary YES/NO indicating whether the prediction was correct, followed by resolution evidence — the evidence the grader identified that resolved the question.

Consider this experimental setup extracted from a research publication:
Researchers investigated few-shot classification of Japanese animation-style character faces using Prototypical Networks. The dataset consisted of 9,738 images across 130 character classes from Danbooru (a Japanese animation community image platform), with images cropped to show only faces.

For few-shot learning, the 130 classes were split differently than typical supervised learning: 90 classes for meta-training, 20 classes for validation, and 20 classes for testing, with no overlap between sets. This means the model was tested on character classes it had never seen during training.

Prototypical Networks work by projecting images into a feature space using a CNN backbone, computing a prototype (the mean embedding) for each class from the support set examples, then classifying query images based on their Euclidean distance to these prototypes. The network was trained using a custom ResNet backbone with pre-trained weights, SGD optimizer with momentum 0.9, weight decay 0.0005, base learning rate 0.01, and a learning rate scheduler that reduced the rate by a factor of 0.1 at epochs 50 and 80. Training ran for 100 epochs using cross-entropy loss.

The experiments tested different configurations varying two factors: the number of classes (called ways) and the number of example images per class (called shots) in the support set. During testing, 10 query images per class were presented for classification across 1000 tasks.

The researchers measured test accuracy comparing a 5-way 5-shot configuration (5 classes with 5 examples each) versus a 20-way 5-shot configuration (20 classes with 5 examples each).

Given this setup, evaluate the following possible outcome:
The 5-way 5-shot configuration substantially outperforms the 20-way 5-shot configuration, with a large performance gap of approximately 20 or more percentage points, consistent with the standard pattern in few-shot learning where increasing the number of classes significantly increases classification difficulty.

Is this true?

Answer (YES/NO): NO